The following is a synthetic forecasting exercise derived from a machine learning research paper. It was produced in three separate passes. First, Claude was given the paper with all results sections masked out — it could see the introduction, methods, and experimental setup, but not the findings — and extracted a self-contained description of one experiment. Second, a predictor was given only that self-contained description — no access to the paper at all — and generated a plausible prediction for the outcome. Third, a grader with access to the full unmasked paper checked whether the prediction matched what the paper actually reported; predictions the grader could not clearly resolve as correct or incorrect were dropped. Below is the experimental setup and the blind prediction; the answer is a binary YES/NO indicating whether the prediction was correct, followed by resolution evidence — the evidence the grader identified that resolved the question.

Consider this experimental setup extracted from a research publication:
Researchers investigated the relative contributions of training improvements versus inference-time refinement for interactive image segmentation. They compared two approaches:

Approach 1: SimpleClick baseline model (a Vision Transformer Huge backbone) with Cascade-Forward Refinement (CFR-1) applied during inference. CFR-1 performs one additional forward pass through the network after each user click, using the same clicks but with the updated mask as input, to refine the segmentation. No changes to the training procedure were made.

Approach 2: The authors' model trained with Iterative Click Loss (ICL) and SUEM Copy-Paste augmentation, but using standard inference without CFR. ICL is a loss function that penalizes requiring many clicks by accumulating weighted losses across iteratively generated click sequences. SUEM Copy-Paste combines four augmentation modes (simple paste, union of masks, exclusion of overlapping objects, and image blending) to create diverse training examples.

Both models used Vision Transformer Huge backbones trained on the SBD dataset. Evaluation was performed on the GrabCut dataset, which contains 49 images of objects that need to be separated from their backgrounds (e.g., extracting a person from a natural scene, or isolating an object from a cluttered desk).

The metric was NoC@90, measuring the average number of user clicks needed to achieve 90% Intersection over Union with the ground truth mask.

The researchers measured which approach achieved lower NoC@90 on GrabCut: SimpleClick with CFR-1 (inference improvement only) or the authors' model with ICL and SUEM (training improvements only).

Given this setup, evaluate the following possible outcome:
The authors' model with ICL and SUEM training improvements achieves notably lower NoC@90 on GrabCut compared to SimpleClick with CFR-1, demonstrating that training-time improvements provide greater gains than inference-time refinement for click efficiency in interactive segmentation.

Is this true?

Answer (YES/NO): NO